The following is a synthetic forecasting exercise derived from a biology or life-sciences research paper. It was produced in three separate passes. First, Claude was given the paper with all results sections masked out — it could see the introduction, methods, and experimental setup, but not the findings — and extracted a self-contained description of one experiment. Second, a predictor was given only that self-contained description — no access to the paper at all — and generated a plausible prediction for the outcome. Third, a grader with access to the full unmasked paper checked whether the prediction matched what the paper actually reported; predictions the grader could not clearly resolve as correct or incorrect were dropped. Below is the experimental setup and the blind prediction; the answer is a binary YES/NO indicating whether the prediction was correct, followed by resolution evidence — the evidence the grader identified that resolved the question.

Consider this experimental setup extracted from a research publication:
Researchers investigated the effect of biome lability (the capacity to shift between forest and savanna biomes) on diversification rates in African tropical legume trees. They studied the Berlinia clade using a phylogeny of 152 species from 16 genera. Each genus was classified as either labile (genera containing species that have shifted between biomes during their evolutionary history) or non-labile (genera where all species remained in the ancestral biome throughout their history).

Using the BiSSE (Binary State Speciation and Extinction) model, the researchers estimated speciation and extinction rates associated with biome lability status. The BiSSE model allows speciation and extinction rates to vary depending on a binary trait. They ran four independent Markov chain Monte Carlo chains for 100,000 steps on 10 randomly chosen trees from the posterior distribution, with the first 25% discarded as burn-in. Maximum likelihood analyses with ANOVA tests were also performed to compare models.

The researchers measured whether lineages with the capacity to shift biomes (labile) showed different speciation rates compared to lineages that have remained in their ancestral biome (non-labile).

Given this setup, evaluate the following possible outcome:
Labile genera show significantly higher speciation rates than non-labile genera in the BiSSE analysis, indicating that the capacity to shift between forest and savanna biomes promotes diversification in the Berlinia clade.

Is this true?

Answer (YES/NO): NO